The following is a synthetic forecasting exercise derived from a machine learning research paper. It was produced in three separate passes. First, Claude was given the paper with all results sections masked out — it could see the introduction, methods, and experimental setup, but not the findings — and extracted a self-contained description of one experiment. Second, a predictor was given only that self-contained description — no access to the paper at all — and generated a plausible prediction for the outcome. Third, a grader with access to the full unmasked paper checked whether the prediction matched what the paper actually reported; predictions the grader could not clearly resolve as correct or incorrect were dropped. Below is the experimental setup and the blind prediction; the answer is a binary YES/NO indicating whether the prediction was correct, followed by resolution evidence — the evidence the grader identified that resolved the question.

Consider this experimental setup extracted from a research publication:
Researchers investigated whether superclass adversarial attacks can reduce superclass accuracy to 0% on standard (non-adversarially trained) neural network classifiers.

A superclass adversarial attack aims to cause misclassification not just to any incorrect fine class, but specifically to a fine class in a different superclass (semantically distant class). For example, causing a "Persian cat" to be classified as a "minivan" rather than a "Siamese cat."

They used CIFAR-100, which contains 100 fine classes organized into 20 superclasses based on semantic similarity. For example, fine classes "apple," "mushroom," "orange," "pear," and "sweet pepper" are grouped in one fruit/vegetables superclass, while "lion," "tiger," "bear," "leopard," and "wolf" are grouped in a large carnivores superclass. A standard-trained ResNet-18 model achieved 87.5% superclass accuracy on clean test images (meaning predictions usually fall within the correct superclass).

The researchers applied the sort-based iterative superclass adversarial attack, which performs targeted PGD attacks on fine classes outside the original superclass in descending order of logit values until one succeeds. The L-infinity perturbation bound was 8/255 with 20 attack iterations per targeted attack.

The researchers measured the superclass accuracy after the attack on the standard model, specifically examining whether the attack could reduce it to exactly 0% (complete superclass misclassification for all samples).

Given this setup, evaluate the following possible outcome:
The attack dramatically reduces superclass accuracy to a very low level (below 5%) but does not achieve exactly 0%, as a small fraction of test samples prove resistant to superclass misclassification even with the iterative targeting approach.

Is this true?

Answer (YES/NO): NO